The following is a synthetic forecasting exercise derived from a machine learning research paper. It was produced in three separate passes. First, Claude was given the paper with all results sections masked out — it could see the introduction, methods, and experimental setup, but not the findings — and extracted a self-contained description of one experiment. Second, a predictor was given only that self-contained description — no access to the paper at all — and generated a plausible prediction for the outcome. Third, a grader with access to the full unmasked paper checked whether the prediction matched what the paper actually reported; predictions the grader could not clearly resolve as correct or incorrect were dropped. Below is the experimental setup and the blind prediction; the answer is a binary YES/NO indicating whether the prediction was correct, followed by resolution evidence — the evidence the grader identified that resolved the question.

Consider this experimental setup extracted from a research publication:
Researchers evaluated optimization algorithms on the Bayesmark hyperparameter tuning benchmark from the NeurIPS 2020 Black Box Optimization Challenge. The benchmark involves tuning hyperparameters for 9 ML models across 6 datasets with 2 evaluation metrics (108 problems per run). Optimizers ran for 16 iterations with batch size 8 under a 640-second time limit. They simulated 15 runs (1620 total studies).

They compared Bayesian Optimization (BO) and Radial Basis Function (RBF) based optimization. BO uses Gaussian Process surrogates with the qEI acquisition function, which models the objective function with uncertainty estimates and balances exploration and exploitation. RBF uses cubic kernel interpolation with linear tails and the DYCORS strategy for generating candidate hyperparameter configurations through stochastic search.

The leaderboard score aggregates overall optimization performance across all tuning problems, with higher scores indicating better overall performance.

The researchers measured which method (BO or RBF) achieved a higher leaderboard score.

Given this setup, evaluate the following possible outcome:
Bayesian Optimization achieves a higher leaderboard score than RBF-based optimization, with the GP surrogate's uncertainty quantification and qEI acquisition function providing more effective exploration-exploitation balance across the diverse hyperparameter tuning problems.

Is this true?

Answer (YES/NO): NO